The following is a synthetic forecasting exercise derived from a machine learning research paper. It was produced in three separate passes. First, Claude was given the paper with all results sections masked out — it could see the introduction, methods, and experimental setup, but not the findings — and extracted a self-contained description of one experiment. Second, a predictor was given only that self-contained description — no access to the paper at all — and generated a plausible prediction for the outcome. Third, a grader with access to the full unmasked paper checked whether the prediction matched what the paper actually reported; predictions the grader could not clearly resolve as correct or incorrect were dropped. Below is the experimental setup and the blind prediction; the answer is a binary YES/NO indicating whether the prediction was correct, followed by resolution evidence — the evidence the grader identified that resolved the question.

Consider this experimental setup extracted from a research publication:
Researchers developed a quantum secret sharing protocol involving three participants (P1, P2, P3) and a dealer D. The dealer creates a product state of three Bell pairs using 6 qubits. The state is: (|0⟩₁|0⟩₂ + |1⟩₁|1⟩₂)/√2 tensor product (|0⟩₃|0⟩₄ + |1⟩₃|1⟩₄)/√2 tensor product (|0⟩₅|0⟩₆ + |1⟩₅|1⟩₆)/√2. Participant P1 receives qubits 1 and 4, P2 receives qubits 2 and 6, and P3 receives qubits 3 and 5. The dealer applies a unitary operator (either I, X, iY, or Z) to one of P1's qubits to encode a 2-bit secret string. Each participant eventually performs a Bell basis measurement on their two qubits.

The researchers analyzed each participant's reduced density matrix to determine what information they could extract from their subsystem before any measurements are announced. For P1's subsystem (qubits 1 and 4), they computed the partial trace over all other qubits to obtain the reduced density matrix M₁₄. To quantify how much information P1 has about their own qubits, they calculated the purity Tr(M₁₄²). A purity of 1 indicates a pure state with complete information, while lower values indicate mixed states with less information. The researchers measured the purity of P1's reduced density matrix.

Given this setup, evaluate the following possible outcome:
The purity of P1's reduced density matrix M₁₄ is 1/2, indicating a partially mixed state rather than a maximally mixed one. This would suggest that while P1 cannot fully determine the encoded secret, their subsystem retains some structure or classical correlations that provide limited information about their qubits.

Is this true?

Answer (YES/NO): NO